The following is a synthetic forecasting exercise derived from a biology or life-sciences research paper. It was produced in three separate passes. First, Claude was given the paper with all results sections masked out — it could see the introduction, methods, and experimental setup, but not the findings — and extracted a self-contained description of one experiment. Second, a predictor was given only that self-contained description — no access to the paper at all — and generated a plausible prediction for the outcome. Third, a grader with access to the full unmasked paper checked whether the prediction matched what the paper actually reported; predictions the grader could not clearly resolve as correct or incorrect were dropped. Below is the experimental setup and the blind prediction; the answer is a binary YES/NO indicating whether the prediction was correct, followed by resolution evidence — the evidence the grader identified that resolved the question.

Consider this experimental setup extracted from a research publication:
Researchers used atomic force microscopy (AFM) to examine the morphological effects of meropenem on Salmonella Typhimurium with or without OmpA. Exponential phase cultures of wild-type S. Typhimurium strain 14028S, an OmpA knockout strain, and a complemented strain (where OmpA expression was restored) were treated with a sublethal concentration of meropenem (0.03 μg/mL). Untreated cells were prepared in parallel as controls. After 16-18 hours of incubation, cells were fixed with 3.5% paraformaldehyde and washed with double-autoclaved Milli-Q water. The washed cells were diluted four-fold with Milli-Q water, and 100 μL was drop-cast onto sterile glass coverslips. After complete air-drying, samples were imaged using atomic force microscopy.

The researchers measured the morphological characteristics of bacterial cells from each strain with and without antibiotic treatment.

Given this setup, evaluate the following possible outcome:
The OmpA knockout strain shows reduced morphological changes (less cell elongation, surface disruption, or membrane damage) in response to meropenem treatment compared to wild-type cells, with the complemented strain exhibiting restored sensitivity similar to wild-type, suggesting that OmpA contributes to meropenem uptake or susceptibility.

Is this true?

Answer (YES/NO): NO